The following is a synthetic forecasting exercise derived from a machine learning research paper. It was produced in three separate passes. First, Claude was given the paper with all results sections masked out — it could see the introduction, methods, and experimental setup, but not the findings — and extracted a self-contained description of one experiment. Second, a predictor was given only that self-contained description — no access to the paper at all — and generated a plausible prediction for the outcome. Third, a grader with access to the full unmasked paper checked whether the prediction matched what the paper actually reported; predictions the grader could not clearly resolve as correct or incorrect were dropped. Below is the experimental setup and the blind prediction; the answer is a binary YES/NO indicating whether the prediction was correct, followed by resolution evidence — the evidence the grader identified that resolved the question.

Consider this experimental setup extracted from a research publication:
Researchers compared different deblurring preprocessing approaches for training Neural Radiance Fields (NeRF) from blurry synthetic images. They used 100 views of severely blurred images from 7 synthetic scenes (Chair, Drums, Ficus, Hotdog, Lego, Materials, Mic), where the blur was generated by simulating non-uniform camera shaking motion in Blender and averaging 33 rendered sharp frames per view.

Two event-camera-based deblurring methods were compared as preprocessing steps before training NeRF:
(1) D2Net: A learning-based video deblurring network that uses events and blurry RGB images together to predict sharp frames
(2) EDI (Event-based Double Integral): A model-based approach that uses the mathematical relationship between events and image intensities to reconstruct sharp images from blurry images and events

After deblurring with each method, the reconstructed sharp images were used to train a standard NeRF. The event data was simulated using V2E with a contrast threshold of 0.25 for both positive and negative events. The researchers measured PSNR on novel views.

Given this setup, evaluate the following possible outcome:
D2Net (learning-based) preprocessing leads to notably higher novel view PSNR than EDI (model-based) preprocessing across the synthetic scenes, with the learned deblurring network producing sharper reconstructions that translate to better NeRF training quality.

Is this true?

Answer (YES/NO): NO